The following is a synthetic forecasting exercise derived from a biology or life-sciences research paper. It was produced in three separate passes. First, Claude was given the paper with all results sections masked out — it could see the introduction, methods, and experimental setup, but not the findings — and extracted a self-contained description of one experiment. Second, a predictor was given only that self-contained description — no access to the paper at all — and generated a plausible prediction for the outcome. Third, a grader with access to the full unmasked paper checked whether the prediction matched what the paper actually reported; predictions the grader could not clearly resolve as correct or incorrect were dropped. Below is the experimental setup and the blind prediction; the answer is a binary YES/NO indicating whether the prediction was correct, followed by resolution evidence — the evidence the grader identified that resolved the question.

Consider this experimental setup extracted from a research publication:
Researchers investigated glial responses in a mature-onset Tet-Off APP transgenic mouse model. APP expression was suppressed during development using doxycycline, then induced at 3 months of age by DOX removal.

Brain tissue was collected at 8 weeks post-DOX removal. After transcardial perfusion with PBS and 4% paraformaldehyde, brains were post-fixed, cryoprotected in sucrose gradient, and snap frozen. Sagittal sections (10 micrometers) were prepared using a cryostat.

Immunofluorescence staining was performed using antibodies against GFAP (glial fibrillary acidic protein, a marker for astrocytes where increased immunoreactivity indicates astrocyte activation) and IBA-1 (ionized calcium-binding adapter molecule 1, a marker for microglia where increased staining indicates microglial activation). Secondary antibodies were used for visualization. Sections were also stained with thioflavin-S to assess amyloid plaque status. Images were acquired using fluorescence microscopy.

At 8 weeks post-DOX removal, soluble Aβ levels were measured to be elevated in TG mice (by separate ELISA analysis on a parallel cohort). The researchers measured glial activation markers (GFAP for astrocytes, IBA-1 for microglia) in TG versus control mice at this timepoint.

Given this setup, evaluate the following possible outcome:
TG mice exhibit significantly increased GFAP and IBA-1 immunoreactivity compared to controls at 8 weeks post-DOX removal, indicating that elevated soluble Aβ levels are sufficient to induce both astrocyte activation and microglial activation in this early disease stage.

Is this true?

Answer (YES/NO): NO